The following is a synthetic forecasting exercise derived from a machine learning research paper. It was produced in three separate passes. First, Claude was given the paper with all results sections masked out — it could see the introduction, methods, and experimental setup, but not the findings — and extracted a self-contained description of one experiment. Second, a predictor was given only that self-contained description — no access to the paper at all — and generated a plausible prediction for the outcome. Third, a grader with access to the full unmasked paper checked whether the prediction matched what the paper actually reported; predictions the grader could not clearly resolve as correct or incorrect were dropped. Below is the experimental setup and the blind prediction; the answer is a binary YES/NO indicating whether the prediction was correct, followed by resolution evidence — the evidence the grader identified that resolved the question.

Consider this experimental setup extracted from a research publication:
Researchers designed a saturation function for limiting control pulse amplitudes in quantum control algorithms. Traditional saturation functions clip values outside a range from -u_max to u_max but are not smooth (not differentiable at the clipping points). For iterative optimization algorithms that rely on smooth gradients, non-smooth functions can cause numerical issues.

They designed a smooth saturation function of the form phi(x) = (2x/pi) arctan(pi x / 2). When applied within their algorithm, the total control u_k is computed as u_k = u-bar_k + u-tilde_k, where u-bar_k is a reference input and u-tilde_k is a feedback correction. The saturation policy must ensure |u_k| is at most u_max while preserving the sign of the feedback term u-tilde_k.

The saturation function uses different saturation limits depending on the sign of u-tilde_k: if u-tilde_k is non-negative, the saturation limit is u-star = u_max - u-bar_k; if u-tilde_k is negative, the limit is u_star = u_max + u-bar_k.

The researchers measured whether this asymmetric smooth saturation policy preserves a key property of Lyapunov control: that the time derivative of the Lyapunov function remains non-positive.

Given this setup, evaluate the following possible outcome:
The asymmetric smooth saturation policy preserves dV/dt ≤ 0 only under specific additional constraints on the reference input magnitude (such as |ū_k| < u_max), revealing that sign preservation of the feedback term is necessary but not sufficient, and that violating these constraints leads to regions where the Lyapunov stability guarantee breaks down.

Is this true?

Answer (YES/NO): YES